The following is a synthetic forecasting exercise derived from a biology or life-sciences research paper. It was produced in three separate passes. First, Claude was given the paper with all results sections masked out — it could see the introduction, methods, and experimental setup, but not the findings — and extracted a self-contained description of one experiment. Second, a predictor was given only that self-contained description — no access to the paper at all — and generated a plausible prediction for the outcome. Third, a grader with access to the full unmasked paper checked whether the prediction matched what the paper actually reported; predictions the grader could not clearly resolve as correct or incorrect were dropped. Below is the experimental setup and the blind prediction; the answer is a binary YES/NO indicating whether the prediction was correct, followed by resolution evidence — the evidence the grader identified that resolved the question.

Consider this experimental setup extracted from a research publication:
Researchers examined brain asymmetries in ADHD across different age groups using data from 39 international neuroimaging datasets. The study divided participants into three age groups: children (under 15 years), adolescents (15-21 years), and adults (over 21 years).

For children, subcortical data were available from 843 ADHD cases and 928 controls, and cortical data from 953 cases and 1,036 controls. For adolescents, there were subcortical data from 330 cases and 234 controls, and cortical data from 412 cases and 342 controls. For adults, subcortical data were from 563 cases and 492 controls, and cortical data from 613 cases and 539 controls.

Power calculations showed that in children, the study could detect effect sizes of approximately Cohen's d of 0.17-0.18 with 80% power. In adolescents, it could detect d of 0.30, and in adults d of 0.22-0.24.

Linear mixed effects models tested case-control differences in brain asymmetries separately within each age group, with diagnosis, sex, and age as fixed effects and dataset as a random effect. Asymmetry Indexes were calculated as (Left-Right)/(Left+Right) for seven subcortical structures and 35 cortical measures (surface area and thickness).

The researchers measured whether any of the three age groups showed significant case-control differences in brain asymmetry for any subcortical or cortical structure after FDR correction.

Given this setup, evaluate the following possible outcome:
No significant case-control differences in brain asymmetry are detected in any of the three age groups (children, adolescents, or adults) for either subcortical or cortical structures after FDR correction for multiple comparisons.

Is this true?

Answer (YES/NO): NO